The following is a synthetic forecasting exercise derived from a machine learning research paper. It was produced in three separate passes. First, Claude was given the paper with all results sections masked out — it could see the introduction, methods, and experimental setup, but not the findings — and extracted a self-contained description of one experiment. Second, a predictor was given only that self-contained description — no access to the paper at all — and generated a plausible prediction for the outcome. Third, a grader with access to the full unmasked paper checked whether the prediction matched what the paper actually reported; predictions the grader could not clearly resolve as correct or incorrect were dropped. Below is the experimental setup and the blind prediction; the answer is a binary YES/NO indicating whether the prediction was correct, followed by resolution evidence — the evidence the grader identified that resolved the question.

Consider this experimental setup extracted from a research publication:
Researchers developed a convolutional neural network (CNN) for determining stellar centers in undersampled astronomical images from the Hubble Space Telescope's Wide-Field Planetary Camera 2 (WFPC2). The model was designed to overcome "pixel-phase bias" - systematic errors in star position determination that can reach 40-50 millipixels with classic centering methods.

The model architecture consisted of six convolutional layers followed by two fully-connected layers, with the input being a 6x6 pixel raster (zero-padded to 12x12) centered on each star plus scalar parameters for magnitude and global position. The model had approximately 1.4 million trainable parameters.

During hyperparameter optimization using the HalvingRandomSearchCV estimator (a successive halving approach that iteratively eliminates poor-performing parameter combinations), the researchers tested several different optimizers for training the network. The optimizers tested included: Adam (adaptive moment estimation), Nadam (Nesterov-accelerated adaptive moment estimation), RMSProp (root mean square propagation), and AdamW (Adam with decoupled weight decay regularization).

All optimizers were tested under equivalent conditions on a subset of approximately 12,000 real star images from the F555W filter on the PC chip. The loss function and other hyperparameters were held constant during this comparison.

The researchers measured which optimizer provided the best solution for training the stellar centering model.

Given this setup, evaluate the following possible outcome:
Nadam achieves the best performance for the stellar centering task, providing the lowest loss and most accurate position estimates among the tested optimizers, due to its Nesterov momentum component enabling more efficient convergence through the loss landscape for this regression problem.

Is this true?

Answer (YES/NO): NO